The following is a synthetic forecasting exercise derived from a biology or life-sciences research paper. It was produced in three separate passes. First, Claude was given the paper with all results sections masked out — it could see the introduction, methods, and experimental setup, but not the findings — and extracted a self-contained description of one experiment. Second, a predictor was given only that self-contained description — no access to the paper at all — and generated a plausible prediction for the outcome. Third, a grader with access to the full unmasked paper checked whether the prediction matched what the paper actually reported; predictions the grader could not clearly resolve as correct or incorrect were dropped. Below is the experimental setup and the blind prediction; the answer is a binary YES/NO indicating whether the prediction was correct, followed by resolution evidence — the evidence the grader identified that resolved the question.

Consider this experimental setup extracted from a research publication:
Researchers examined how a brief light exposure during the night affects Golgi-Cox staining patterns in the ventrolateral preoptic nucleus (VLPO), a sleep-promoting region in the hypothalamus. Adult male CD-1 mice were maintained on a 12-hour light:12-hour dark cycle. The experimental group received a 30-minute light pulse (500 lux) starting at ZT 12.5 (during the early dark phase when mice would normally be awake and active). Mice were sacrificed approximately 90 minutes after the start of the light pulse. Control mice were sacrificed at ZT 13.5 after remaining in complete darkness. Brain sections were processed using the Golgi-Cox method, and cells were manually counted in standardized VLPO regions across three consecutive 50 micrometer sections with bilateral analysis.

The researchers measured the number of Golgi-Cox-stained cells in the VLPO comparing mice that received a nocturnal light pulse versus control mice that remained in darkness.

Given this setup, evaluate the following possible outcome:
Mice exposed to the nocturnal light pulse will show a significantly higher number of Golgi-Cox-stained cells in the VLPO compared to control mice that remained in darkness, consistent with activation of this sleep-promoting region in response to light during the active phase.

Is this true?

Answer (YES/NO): NO